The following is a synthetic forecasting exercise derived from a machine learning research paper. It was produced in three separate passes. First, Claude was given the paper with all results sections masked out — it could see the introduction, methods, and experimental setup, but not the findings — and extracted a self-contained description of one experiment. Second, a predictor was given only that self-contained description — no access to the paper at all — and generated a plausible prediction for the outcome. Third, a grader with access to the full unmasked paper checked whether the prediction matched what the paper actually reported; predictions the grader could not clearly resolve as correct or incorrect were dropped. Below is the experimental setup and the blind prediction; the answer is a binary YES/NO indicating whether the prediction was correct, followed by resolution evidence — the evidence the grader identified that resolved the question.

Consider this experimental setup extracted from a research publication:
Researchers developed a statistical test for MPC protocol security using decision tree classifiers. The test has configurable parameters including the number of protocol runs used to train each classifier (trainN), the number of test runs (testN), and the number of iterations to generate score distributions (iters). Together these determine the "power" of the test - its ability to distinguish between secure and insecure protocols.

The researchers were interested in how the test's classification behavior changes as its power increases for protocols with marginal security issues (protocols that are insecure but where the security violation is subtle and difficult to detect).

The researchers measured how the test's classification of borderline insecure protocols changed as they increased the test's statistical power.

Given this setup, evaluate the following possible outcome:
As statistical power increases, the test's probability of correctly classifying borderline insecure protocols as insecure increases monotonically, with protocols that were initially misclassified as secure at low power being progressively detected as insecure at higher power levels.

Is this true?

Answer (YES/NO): NO